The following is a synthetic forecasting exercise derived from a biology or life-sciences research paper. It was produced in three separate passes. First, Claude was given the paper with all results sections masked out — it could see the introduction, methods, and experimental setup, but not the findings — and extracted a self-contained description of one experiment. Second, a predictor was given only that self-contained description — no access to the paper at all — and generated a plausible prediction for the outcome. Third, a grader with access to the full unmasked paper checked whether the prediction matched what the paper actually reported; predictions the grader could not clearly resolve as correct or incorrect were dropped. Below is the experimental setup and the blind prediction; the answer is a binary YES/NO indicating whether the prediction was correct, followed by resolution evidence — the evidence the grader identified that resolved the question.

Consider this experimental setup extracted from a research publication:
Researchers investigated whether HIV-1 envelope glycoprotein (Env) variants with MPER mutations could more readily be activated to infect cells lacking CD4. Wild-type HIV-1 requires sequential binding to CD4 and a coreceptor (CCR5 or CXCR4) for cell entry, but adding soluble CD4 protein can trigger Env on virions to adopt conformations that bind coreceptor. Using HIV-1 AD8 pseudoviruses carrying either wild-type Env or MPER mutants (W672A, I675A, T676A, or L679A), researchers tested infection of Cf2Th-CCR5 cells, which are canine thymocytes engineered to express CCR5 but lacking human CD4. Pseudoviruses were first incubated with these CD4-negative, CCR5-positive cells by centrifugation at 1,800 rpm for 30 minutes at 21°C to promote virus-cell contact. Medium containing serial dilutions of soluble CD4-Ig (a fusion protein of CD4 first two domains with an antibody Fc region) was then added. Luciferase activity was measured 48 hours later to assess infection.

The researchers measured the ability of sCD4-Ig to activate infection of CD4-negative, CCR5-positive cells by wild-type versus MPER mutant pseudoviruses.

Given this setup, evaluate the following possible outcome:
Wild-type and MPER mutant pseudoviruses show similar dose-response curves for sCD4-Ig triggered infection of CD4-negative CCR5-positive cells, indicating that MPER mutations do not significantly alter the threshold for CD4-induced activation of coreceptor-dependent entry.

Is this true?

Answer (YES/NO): NO